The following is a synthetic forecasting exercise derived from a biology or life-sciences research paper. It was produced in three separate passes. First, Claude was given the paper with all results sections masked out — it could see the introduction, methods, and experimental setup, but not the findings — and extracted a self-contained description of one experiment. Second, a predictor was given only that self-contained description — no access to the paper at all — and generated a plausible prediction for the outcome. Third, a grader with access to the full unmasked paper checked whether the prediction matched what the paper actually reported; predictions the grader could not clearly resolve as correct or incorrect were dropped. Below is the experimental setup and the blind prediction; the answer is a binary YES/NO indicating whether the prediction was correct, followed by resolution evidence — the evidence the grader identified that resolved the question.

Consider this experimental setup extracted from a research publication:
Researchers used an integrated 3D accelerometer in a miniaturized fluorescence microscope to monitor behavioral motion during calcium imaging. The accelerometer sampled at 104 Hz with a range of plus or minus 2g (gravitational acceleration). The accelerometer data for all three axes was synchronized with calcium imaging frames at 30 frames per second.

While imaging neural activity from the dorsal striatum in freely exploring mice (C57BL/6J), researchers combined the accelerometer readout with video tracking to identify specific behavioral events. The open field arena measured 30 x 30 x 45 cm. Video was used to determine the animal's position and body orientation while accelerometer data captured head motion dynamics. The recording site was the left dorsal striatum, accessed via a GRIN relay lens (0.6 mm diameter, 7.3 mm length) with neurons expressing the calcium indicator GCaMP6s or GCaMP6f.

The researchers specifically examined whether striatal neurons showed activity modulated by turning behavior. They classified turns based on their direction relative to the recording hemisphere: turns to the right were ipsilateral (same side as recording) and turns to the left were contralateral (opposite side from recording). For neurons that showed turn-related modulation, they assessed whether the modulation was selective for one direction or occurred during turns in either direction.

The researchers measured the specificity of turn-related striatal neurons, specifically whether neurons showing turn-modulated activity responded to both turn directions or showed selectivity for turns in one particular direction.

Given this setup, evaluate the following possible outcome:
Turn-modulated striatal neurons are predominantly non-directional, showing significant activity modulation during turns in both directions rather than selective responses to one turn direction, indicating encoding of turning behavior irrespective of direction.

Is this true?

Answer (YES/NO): NO